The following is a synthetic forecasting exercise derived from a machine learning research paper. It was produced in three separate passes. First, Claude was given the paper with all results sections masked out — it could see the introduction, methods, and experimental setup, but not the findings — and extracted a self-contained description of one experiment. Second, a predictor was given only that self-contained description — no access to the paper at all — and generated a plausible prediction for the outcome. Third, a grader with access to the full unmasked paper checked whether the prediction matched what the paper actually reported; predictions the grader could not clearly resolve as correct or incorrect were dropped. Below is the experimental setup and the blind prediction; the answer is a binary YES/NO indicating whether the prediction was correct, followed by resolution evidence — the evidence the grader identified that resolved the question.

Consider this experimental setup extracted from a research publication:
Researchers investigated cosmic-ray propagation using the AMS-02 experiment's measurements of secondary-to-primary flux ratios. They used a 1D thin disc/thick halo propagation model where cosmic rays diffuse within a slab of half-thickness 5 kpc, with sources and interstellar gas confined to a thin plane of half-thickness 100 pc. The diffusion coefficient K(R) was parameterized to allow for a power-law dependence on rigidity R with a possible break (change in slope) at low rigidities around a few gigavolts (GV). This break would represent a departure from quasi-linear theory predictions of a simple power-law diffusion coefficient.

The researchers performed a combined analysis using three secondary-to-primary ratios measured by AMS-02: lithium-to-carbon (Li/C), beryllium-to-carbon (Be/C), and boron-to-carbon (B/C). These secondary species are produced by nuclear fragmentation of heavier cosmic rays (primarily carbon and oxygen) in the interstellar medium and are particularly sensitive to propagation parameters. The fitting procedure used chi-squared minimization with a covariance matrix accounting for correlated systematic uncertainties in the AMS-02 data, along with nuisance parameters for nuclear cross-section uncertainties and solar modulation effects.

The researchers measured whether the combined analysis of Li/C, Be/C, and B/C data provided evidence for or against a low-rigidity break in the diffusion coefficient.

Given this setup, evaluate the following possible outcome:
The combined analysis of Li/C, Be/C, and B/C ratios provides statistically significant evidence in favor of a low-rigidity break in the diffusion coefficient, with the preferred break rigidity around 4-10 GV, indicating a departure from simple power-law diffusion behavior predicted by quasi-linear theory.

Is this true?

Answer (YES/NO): YES